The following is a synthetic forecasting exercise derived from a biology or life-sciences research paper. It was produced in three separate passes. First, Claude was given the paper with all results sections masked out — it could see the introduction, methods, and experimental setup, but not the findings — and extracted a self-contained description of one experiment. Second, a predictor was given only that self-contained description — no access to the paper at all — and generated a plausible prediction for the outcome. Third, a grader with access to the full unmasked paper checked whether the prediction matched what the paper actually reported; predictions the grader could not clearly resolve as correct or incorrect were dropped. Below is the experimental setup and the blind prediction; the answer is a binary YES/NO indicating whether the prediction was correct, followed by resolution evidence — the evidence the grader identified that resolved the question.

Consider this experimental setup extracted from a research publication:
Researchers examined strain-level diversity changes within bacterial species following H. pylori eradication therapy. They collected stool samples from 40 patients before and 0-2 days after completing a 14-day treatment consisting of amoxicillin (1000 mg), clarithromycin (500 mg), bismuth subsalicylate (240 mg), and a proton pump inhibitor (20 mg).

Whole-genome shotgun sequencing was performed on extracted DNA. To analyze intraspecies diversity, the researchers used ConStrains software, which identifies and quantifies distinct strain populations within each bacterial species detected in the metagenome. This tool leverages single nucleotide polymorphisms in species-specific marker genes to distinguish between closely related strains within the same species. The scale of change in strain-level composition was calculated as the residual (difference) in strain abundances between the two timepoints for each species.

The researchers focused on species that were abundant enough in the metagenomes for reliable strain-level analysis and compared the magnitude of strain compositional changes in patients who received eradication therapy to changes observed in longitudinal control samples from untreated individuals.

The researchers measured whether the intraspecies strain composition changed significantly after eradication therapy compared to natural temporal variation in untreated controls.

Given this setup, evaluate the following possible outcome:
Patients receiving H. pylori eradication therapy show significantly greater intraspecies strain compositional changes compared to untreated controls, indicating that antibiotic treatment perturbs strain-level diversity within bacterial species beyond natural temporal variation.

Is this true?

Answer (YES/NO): YES